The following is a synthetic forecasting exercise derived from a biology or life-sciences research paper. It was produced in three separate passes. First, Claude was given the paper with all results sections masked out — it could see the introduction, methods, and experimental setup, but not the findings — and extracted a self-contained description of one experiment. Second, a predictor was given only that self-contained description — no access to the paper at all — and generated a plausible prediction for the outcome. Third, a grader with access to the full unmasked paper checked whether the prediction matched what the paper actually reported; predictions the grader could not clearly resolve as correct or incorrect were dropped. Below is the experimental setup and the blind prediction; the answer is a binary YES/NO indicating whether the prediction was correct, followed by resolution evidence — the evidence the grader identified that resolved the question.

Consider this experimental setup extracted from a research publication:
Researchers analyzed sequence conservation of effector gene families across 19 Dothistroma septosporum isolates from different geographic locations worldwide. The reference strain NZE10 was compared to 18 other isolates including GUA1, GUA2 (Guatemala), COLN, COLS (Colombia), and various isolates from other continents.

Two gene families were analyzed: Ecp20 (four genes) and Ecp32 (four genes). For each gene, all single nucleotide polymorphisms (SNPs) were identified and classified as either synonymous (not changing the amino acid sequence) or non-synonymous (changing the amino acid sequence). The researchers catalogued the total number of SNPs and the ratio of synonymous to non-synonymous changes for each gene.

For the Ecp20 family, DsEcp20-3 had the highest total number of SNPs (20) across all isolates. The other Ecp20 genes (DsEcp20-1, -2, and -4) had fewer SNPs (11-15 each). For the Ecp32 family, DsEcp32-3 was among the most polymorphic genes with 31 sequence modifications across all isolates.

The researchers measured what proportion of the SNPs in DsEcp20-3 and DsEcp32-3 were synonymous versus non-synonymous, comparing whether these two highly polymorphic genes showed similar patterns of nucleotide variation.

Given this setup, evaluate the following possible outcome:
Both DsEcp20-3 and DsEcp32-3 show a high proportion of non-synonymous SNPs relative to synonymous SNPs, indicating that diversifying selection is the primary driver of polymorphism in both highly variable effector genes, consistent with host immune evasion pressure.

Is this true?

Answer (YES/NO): NO